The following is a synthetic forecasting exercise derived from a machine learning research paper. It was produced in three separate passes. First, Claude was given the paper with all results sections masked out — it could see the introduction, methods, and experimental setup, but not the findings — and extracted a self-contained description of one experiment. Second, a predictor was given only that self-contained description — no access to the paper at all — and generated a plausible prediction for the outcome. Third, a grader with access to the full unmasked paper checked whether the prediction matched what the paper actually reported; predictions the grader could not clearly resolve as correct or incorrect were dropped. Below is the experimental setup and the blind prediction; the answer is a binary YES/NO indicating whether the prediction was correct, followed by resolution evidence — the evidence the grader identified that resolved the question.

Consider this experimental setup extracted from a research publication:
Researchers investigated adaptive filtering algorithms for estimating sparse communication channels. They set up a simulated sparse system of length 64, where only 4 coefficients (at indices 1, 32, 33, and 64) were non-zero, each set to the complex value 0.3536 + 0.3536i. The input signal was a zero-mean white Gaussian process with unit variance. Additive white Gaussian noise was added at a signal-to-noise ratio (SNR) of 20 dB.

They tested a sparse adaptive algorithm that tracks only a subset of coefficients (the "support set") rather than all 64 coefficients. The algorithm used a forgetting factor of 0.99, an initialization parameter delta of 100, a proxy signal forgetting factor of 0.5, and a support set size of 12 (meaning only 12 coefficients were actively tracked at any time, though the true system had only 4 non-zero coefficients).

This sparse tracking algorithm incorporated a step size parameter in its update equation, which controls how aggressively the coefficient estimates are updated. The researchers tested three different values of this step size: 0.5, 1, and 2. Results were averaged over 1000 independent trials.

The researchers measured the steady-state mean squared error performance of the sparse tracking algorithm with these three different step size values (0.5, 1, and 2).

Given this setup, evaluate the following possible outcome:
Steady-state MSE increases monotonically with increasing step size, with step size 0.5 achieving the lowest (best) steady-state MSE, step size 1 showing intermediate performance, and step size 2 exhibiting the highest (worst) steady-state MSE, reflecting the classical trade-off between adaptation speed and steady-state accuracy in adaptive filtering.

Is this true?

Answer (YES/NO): YES